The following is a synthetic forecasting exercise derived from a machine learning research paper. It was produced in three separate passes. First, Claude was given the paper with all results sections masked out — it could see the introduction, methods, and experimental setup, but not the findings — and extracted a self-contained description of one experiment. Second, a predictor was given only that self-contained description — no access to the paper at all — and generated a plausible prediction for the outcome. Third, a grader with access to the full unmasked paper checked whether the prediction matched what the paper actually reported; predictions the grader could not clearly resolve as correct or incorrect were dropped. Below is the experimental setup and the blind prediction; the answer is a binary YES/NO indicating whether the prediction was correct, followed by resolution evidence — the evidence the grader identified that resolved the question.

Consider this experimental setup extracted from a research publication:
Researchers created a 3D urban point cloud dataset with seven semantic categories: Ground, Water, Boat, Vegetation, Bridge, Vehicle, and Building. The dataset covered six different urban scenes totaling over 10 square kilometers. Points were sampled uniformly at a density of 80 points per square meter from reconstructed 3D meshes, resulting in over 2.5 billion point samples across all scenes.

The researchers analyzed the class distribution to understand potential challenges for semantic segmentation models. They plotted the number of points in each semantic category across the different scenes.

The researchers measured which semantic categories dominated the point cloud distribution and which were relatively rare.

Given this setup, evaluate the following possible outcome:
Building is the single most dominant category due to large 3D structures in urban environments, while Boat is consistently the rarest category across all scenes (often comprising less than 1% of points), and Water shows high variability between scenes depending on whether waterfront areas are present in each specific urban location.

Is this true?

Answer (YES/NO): NO